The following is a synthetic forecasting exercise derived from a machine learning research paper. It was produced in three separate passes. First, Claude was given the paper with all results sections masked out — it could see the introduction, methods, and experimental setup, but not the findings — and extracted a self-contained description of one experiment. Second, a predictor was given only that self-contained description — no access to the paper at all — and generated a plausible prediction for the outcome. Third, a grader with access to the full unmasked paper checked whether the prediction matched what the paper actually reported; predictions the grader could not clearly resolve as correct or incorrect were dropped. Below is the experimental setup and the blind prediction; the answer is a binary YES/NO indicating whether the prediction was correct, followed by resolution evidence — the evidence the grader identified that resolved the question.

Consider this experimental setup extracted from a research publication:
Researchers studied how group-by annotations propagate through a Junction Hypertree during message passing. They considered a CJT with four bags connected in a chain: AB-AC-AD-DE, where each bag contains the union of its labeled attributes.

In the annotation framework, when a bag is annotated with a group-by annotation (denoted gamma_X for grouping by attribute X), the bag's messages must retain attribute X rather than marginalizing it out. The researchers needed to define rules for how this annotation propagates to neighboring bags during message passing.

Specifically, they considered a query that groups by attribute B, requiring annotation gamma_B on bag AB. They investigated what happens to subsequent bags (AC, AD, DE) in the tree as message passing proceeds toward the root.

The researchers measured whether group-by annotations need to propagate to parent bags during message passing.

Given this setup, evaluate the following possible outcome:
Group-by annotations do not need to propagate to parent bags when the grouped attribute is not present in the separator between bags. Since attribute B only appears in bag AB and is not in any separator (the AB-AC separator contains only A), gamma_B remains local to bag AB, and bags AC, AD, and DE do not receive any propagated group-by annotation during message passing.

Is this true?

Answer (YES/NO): NO